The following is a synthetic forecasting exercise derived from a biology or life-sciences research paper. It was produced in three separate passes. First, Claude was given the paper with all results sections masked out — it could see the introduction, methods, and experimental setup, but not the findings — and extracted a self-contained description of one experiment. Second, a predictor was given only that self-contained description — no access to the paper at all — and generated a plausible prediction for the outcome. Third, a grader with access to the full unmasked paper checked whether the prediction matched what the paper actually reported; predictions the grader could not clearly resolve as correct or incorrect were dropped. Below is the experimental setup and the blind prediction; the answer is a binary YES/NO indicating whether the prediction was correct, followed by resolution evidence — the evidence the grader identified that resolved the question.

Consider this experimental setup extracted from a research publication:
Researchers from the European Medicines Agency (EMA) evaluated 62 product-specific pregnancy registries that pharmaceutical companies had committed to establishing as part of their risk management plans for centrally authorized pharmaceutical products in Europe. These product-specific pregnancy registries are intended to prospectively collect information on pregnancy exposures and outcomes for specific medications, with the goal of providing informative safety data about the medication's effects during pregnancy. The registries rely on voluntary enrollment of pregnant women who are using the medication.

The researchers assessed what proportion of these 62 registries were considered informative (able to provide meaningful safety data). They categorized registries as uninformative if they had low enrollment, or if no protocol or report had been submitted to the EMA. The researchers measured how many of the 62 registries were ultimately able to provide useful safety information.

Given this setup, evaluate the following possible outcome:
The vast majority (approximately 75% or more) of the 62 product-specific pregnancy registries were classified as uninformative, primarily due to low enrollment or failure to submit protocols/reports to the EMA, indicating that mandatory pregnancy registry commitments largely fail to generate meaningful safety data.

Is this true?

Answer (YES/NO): NO